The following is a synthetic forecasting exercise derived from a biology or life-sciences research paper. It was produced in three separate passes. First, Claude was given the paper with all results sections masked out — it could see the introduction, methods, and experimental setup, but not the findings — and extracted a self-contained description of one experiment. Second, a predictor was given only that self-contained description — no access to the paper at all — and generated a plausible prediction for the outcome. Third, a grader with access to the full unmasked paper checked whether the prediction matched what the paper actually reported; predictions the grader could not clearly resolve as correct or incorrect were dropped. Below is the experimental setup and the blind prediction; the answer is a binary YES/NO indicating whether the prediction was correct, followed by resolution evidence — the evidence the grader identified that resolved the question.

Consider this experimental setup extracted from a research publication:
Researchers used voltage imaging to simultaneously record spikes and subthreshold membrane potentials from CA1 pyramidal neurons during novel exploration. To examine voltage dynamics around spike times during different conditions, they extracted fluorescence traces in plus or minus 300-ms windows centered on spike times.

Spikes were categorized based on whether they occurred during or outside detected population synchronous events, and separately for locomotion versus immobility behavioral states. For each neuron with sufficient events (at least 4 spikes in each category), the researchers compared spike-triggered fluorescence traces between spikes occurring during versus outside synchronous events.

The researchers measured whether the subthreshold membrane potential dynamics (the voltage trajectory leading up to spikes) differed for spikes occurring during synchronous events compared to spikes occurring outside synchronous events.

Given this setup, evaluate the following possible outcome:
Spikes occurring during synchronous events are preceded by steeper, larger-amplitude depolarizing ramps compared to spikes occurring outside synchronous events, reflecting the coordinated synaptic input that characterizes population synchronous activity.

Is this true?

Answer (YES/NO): NO